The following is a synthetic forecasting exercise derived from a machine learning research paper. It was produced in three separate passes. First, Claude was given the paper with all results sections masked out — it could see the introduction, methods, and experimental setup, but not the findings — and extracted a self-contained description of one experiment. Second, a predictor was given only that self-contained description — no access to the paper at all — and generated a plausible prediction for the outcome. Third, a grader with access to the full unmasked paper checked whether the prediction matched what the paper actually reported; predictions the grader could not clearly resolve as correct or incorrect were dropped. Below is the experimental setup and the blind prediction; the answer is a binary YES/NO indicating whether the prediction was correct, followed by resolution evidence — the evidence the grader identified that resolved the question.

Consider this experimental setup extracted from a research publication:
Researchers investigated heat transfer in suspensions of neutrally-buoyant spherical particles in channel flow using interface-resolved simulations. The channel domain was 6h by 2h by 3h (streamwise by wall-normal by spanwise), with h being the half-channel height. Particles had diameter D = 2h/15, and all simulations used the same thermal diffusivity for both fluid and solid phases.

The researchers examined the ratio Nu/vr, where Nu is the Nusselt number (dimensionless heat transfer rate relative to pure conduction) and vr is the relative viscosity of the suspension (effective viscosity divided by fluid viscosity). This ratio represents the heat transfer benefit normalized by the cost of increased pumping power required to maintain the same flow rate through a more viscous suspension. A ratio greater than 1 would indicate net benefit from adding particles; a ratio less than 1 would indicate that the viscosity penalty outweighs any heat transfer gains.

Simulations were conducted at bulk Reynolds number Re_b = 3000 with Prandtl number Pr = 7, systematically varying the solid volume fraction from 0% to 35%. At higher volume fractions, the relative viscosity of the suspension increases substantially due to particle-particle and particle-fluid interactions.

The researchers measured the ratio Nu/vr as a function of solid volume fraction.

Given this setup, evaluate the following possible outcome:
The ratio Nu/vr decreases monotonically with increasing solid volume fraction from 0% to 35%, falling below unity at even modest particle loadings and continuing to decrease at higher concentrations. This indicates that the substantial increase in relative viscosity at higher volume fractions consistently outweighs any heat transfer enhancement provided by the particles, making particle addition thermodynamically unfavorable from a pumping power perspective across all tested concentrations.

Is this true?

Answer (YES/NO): NO